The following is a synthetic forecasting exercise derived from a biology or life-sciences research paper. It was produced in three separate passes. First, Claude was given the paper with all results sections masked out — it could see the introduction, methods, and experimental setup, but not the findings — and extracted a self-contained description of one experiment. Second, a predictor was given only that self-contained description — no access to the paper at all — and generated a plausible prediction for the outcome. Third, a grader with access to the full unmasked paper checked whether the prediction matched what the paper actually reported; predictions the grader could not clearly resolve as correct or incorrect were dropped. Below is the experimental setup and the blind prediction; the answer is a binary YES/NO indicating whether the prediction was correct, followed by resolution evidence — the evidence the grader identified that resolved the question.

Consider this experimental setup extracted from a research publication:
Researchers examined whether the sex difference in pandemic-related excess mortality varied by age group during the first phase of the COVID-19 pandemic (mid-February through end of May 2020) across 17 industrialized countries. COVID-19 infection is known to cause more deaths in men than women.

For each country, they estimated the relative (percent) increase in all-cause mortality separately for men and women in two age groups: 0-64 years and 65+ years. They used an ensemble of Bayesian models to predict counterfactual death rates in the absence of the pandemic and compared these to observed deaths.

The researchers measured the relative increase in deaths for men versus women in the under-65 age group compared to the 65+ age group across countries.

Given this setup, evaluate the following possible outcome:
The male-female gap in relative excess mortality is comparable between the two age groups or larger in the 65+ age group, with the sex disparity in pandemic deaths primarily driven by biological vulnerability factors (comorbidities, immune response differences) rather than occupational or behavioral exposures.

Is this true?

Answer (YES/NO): NO